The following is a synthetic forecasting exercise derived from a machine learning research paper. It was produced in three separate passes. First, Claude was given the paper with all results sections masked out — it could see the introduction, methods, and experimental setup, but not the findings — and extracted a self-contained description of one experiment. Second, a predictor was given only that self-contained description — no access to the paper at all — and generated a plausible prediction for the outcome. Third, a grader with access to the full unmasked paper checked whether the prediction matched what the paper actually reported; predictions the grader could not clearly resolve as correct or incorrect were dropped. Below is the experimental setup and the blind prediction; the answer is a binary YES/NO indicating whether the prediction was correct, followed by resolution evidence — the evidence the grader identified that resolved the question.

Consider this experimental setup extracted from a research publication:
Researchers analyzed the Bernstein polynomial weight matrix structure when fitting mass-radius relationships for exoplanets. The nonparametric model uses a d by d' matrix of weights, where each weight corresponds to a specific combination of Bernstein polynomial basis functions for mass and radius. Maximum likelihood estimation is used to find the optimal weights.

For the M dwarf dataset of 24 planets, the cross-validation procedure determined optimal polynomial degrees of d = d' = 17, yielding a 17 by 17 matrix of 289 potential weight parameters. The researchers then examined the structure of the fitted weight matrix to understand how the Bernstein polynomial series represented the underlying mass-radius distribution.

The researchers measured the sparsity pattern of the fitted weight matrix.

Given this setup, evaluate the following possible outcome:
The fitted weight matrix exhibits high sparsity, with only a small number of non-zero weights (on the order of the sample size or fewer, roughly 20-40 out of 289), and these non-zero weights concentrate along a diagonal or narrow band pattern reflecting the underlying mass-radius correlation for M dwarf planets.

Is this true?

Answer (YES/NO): NO